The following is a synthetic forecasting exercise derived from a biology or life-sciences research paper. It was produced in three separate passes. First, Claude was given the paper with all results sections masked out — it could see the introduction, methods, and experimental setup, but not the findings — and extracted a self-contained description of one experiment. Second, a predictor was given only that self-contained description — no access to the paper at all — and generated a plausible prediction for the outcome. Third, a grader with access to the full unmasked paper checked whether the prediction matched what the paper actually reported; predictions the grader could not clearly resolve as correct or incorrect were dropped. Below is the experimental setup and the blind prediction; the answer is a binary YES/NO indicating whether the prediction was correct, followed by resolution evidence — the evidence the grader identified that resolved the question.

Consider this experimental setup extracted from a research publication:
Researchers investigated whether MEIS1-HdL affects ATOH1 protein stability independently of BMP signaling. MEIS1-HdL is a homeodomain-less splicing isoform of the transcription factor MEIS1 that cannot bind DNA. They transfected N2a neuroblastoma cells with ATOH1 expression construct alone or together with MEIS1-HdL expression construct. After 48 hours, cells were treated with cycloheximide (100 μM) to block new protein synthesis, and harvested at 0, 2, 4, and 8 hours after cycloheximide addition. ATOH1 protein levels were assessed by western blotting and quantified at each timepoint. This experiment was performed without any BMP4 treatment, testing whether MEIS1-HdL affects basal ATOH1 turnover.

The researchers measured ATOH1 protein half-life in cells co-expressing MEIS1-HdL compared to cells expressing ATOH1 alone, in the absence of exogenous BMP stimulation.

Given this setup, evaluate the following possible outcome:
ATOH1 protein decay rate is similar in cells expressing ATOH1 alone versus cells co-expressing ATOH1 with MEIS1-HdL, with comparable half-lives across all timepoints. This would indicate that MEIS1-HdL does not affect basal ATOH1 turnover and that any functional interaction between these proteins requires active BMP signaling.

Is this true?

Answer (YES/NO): NO